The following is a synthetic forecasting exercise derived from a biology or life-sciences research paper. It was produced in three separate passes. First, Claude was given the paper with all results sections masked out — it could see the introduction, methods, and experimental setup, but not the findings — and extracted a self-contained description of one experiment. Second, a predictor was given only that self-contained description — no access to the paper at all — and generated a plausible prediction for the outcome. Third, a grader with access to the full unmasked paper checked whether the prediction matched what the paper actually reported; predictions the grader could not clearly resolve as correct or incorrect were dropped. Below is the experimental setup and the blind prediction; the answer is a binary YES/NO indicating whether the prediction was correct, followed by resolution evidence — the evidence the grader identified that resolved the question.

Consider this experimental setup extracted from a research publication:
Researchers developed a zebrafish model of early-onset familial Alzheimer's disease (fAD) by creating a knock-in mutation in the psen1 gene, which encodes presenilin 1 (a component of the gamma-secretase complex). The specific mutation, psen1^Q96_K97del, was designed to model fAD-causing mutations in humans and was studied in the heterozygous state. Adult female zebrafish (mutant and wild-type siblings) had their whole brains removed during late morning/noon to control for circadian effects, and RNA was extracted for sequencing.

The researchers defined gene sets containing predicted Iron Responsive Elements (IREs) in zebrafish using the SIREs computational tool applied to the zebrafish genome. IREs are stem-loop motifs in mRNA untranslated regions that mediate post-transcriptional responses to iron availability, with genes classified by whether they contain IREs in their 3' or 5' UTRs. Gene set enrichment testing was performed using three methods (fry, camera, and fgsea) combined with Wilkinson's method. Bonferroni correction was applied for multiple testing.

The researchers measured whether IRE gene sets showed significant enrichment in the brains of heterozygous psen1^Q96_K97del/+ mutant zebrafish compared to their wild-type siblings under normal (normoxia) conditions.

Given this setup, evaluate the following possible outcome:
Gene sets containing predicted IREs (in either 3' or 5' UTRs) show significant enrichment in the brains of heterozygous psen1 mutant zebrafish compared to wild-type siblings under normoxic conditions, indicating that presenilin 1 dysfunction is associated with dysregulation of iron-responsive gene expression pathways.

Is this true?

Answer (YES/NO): YES